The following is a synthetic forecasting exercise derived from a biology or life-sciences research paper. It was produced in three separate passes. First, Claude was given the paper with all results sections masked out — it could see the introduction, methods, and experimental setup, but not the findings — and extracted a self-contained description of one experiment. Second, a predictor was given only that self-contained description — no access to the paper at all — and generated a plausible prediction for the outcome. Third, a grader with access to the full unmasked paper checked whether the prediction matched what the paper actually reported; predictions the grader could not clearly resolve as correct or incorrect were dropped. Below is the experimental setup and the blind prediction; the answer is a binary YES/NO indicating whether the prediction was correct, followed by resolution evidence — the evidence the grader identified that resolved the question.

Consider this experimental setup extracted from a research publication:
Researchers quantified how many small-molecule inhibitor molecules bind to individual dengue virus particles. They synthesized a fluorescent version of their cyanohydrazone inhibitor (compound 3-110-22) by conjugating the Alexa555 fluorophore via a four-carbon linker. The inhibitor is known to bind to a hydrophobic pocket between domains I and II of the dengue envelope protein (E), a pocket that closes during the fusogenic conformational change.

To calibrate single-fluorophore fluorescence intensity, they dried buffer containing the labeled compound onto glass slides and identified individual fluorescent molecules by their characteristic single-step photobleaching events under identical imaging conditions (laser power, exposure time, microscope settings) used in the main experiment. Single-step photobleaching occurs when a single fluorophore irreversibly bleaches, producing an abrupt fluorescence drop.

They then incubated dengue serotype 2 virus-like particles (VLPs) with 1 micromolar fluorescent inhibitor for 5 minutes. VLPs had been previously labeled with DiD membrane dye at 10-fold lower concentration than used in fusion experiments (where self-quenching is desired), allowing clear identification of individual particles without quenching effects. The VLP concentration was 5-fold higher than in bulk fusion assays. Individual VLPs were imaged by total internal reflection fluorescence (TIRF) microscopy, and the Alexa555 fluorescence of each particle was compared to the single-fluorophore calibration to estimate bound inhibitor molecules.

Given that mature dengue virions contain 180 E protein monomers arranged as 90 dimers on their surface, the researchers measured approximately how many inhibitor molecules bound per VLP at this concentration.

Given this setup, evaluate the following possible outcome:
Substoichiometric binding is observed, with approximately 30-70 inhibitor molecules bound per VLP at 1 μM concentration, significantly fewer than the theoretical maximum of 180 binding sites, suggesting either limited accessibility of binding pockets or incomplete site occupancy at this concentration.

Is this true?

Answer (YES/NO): NO